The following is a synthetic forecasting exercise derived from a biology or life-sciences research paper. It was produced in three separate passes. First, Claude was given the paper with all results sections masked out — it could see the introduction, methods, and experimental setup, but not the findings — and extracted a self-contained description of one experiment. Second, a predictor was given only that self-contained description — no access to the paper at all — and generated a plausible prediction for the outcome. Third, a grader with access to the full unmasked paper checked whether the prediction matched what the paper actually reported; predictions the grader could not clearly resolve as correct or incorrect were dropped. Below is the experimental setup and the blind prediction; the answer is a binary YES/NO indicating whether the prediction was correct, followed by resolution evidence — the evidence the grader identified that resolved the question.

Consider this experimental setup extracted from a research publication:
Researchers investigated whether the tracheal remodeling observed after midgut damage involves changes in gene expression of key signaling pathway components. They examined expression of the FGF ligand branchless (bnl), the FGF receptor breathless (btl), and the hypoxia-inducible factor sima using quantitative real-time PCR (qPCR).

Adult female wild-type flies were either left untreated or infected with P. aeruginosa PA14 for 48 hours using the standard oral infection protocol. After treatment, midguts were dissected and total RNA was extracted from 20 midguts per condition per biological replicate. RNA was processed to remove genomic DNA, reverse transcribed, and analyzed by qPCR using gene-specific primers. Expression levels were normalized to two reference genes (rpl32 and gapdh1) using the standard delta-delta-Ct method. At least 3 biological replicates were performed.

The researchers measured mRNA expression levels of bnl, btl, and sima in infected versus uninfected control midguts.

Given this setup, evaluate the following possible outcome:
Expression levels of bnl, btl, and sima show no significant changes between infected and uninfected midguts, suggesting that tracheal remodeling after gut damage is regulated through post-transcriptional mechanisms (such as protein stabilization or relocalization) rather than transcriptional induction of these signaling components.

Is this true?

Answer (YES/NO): NO